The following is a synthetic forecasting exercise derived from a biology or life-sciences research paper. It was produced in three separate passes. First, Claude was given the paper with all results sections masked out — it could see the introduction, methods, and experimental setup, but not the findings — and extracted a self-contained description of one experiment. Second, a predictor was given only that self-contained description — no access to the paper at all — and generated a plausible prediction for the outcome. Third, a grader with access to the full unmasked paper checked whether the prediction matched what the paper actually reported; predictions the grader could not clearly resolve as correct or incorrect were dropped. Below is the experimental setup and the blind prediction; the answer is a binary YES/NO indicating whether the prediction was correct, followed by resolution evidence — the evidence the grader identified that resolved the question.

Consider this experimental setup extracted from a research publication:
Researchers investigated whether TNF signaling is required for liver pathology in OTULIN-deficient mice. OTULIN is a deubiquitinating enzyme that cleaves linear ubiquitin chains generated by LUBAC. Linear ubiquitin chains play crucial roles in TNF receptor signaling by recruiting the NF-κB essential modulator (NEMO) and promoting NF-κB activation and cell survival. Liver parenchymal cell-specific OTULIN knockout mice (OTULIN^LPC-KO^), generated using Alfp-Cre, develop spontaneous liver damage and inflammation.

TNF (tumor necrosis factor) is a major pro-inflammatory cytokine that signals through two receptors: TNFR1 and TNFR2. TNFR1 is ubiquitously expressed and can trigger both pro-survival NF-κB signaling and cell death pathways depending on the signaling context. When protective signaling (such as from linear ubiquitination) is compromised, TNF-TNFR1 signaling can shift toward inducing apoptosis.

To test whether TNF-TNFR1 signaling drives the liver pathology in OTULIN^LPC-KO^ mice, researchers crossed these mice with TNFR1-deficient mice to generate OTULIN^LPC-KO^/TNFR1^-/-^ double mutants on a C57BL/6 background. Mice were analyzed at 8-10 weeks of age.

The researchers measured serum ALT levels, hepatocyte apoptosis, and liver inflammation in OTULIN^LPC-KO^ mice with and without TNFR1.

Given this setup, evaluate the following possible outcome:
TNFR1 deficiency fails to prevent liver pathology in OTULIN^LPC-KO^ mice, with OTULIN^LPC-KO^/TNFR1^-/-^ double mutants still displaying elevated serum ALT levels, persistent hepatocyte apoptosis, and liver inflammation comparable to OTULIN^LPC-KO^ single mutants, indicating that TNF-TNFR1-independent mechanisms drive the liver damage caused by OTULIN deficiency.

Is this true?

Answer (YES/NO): YES